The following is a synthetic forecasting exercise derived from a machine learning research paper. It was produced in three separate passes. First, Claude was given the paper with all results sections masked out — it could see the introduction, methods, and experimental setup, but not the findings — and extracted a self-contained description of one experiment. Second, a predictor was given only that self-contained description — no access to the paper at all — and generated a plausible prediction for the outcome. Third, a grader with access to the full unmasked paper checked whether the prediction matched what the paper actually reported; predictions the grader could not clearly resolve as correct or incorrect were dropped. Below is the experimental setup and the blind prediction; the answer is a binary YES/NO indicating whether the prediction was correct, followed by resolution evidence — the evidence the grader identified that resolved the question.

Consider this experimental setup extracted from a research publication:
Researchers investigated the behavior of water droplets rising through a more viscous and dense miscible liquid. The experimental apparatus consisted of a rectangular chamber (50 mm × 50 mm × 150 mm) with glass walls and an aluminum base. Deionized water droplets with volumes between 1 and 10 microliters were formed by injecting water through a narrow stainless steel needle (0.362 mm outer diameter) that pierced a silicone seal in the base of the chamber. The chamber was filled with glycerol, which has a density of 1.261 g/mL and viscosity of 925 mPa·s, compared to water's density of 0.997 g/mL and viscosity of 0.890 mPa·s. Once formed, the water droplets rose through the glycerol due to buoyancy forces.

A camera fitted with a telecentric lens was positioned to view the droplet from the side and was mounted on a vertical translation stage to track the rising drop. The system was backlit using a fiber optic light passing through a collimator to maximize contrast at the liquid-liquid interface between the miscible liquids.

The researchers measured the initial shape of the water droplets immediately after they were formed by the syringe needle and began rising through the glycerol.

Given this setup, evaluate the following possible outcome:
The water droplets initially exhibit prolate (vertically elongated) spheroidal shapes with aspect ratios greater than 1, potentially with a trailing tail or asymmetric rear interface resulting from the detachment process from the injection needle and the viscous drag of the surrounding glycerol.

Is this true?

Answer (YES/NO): YES